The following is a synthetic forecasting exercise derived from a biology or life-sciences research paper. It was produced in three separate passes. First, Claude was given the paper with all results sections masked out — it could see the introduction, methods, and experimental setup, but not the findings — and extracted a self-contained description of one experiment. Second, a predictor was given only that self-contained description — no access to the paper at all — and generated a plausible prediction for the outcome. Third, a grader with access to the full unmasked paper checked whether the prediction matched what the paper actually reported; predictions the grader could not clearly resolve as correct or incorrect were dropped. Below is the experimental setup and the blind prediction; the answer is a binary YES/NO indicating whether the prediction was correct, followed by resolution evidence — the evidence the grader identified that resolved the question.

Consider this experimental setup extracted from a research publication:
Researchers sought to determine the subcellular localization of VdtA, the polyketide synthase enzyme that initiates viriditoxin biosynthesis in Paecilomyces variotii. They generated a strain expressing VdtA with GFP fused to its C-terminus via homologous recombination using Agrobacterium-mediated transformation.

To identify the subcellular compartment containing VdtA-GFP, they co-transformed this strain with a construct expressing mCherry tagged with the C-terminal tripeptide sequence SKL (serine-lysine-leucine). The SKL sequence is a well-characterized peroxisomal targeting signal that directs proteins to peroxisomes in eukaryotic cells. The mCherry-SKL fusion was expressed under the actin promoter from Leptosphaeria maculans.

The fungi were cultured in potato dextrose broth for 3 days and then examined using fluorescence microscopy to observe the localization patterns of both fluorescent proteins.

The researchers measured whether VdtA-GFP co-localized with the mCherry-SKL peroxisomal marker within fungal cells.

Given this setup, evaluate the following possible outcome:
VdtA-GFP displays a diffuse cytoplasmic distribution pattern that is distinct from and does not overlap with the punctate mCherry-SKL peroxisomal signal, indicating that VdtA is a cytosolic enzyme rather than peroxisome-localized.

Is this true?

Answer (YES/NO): NO